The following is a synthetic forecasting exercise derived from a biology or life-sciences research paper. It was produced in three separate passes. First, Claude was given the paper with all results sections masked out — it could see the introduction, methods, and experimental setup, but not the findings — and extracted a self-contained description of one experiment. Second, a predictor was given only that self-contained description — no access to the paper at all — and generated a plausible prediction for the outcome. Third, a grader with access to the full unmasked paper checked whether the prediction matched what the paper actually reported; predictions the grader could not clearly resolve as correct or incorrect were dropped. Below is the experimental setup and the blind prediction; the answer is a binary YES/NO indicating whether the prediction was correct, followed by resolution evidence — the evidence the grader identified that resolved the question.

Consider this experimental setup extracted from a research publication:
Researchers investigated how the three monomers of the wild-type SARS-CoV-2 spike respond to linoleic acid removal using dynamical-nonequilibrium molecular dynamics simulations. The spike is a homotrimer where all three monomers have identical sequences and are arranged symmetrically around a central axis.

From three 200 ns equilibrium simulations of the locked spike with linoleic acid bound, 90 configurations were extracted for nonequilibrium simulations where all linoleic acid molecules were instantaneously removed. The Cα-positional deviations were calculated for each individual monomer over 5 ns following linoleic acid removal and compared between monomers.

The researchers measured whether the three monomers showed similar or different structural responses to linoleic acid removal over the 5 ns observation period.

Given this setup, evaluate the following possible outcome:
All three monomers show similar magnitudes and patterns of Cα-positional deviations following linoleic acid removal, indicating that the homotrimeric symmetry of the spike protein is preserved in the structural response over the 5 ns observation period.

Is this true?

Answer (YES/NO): YES